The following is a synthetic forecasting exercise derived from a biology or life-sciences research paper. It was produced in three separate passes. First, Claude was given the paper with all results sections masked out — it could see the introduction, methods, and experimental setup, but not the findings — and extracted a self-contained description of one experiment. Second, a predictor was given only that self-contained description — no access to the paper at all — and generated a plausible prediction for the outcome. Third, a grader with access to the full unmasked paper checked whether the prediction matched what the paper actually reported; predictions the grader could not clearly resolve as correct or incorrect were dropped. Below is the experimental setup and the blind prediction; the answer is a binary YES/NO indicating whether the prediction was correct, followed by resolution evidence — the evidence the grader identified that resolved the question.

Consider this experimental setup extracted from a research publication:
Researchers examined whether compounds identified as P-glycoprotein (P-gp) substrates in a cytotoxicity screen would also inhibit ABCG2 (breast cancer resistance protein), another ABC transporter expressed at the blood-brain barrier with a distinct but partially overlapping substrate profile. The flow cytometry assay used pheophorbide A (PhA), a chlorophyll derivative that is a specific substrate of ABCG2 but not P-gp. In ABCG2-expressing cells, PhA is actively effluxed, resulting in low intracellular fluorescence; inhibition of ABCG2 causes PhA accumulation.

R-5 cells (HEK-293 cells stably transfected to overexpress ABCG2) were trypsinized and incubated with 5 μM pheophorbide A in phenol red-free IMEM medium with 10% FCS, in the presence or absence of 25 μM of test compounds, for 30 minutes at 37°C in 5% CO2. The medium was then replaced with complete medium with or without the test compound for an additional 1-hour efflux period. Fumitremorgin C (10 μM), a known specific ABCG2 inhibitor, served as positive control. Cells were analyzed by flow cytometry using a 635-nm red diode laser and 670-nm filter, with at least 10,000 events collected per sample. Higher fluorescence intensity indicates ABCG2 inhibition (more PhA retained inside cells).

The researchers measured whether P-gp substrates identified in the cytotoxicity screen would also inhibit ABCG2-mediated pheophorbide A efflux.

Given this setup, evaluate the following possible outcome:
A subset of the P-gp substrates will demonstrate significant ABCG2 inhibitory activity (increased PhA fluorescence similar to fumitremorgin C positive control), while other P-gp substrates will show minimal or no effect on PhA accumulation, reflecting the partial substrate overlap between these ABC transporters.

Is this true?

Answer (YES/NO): NO